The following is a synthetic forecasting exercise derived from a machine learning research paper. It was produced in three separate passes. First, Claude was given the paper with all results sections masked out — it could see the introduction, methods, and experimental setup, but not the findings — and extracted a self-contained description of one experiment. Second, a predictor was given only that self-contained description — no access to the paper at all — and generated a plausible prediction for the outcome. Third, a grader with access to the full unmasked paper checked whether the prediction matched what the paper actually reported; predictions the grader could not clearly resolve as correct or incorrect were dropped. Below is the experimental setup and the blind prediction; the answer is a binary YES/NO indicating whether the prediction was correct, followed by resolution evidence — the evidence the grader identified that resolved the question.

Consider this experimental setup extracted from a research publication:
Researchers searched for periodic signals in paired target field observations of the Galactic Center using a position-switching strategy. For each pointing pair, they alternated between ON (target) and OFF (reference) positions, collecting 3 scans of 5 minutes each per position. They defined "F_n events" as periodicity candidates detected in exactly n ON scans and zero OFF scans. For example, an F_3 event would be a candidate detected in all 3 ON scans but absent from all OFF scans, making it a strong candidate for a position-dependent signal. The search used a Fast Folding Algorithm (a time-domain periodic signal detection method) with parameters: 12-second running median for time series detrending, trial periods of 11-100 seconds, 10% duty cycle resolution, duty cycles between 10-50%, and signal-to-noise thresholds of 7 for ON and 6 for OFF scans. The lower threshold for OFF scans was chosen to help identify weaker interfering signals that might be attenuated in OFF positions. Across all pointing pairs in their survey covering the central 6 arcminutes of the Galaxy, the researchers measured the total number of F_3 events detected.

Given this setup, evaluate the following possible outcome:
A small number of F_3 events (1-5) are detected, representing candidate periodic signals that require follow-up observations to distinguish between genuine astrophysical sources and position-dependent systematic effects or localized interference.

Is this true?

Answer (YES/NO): NO